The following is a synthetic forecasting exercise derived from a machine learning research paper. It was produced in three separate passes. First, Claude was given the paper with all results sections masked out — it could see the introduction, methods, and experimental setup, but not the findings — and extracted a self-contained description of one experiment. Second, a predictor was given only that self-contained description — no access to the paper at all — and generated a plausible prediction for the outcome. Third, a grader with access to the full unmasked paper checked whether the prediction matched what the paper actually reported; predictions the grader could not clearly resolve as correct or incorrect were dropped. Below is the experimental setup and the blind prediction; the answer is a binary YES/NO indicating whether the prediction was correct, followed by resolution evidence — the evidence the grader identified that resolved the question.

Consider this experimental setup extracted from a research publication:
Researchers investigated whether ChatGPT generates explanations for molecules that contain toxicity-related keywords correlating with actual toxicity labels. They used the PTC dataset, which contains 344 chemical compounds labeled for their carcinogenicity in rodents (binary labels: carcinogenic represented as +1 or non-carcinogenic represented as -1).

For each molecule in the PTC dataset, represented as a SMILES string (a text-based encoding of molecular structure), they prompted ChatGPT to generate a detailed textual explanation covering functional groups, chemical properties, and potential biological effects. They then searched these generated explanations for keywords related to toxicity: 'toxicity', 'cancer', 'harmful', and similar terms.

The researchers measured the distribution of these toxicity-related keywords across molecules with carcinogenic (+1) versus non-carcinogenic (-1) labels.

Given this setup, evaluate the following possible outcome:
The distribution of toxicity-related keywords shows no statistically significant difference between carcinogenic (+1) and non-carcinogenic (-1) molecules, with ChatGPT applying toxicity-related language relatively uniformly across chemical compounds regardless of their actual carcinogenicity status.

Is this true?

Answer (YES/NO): NO